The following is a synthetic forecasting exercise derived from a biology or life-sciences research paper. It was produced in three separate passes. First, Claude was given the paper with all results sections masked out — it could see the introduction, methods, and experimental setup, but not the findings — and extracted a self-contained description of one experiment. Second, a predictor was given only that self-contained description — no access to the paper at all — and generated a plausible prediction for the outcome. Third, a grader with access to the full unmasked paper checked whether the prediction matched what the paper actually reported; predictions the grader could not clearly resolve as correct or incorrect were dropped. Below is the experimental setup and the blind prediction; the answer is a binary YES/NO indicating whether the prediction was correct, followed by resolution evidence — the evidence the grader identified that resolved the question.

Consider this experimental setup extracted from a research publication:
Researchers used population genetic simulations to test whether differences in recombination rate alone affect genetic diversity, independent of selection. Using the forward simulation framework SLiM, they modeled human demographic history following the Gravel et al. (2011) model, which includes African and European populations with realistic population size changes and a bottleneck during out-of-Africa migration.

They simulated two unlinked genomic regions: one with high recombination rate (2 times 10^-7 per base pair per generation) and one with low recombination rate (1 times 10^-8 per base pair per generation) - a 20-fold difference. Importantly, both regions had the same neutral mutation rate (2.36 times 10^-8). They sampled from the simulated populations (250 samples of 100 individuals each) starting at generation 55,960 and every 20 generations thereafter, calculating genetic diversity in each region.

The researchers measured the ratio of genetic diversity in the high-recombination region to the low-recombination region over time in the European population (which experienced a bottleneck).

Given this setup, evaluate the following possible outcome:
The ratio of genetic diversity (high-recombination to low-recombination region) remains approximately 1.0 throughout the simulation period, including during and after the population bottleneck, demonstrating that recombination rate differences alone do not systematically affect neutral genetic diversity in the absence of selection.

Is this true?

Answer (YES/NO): NO